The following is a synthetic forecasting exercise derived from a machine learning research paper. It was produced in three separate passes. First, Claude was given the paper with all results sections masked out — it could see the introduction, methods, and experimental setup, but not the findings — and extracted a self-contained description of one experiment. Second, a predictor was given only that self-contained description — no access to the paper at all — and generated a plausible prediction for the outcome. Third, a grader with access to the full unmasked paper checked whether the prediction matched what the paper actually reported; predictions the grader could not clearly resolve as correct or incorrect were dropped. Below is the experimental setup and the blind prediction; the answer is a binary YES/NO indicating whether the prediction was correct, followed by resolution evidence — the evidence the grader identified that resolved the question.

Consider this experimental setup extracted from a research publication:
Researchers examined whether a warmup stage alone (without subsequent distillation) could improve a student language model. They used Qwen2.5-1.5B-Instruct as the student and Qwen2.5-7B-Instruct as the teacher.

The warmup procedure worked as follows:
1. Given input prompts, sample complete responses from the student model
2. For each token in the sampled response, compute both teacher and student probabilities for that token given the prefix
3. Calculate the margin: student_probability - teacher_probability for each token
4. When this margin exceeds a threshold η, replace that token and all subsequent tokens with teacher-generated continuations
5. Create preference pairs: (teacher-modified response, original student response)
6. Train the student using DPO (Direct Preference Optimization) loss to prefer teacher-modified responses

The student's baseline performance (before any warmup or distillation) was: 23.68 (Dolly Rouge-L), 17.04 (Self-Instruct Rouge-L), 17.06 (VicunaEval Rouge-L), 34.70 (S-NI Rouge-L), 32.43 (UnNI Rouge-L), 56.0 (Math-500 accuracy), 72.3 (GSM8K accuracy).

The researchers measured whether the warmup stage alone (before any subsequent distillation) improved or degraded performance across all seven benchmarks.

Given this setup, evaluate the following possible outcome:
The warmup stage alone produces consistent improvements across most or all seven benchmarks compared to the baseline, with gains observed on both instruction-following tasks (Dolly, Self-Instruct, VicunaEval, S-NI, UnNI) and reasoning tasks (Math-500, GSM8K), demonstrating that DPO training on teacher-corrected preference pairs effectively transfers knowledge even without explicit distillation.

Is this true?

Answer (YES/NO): YES